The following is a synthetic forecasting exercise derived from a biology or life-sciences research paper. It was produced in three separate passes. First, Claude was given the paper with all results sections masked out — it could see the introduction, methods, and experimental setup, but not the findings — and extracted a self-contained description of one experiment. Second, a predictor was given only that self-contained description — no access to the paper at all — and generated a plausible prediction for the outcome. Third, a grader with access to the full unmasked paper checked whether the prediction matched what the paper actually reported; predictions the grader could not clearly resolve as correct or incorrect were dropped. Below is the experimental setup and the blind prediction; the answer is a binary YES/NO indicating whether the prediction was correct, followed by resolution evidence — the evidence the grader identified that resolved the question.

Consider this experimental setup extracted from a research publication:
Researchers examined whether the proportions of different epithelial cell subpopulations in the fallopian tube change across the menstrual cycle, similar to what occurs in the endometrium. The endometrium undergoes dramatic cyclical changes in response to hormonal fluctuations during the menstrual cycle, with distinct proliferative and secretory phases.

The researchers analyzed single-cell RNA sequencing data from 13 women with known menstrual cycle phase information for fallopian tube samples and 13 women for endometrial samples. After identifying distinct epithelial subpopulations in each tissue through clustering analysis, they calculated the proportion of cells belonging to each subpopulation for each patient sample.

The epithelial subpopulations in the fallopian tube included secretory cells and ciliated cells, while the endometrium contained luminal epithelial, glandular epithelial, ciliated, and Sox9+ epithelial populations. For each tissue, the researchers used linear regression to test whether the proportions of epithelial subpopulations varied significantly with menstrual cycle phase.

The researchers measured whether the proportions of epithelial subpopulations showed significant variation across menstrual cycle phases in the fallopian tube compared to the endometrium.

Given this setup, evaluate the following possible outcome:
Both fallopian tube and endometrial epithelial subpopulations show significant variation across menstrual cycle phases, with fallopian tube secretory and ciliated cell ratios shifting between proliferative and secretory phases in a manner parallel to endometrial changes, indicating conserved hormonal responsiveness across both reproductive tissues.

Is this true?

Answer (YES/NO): NO